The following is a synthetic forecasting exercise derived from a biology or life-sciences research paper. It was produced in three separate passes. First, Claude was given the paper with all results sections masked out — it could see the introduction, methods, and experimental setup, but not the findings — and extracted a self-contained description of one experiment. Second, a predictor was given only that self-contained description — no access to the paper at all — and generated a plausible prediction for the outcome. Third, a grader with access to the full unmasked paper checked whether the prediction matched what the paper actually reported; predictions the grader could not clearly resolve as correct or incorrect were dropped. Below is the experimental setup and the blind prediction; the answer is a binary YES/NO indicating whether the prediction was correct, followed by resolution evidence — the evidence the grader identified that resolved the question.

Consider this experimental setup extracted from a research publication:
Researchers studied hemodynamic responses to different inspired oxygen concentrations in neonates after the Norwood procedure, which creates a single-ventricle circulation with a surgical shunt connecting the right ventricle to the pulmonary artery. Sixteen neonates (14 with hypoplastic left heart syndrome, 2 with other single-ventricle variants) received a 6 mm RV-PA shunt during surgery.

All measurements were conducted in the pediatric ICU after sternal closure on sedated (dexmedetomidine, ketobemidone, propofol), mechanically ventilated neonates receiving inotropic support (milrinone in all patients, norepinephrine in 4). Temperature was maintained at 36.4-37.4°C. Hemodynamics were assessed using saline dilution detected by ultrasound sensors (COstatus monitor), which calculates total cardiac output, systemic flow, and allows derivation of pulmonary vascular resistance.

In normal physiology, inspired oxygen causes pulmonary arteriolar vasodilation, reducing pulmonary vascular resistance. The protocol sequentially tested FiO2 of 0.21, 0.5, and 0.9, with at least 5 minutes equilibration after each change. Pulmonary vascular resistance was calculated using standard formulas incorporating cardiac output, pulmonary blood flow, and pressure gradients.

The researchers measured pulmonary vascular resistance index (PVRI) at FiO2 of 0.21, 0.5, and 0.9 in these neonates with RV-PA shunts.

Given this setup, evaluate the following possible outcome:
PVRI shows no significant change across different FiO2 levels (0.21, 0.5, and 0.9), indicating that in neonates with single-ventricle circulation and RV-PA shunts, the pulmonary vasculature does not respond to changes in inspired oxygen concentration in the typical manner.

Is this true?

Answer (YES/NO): YES